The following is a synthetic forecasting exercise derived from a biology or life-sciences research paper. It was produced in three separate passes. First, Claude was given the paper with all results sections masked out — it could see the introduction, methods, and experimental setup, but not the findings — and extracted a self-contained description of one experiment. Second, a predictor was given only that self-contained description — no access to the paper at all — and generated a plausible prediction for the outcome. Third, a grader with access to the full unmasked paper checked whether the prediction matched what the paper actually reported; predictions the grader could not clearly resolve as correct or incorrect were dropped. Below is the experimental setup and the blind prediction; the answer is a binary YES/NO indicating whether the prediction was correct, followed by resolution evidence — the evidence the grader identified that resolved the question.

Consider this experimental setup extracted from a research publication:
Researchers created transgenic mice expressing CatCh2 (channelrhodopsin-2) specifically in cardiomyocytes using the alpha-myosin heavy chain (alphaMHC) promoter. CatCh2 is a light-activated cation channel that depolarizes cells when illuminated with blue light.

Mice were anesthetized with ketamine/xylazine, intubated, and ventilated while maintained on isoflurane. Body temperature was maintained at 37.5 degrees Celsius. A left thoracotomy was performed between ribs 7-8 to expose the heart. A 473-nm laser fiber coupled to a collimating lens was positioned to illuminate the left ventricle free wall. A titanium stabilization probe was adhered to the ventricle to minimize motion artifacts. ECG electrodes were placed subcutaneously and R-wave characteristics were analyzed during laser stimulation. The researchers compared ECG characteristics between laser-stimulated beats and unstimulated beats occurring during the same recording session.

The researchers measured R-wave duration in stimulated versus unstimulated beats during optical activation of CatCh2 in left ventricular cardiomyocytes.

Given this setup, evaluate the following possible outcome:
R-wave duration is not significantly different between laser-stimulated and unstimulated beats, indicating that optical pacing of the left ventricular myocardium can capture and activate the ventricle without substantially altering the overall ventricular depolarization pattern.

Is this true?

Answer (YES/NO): NO